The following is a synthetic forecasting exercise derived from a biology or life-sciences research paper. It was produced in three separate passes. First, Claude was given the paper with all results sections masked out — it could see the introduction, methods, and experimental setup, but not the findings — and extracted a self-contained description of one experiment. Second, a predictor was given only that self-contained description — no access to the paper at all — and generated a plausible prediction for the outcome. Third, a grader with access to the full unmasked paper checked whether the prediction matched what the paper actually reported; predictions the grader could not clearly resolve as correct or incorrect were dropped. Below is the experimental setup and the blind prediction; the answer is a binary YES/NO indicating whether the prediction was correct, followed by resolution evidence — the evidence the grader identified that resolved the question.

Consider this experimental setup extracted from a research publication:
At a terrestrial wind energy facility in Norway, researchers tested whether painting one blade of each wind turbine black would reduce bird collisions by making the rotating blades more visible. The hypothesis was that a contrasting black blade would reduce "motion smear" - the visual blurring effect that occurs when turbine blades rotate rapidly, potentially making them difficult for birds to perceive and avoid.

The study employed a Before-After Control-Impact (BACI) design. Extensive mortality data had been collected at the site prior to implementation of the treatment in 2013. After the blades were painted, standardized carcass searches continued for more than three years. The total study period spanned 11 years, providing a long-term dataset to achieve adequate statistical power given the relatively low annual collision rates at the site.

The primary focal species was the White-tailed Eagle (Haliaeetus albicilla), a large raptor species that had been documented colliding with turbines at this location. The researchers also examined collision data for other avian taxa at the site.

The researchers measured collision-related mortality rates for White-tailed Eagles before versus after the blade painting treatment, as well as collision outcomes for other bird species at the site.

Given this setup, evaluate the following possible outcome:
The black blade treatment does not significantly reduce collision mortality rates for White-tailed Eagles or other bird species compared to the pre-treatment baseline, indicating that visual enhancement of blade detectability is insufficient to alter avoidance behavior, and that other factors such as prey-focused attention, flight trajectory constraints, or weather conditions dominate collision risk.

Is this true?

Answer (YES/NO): NO